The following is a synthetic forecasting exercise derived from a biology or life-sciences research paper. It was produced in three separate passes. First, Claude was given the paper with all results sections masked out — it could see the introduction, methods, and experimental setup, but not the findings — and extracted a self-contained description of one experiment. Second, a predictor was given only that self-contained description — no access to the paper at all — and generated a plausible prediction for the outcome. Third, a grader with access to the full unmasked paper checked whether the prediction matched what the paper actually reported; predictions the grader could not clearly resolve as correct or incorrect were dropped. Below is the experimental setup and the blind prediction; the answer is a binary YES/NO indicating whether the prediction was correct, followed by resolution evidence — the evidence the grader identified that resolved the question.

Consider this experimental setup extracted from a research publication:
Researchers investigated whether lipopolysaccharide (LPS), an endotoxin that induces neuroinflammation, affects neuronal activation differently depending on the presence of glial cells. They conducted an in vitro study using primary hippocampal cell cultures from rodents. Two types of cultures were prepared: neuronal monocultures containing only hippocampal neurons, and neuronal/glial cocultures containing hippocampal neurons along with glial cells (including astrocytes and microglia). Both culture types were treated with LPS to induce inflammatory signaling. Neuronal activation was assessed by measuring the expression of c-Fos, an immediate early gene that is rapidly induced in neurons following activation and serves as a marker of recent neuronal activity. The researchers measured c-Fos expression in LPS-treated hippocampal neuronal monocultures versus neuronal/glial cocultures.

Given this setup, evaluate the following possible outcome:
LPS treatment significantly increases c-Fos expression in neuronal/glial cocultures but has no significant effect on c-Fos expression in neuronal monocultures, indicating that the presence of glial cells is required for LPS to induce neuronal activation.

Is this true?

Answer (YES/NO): NO